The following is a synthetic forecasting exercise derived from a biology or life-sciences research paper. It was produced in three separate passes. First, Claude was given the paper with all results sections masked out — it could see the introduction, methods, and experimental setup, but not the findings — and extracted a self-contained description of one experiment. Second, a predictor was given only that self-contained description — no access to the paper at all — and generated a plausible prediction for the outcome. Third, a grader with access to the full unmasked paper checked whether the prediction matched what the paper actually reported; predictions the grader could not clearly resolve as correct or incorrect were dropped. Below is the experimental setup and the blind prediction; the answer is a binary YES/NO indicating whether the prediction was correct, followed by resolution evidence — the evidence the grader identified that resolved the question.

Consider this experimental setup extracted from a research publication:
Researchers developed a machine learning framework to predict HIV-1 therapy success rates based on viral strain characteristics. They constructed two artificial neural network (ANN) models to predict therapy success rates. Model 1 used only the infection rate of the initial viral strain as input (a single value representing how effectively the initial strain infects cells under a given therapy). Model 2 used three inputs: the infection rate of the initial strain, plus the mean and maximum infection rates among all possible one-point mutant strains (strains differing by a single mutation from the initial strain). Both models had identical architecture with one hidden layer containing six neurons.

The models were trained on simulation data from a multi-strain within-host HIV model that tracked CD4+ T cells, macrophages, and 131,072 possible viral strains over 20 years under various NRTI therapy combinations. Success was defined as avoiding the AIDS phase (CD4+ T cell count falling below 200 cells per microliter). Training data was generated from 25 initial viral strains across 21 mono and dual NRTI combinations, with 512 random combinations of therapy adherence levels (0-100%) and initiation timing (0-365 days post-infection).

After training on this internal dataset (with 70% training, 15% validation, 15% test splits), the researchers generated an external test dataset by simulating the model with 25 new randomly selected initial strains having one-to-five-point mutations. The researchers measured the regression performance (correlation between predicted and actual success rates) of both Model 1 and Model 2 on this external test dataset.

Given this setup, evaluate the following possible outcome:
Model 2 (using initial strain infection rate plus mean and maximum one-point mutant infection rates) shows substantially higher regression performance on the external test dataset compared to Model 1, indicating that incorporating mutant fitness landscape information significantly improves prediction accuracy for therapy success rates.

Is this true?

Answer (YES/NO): YES